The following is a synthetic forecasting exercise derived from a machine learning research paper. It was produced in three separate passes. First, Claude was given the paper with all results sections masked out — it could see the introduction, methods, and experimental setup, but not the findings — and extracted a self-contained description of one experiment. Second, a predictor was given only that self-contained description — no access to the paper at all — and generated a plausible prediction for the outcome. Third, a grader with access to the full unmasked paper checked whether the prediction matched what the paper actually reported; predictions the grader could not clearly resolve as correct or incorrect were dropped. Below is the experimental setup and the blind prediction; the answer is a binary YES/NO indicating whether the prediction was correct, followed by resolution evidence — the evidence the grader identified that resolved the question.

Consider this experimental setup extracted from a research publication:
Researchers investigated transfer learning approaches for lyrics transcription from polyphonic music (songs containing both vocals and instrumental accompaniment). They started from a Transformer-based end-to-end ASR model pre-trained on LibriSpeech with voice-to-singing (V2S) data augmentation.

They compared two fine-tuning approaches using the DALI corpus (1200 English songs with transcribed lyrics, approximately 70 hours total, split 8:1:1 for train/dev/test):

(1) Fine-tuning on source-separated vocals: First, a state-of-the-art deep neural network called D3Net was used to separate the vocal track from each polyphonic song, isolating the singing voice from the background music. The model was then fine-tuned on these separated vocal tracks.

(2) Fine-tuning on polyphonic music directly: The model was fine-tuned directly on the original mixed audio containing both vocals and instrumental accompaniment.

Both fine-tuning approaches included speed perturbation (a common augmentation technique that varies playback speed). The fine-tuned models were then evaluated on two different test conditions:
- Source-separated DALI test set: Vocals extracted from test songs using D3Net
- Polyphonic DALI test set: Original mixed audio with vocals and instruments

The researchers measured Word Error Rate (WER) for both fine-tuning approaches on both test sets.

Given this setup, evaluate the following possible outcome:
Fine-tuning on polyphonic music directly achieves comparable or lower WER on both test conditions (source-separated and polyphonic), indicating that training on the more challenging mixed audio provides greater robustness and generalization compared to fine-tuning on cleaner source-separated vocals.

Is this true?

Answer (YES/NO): NO